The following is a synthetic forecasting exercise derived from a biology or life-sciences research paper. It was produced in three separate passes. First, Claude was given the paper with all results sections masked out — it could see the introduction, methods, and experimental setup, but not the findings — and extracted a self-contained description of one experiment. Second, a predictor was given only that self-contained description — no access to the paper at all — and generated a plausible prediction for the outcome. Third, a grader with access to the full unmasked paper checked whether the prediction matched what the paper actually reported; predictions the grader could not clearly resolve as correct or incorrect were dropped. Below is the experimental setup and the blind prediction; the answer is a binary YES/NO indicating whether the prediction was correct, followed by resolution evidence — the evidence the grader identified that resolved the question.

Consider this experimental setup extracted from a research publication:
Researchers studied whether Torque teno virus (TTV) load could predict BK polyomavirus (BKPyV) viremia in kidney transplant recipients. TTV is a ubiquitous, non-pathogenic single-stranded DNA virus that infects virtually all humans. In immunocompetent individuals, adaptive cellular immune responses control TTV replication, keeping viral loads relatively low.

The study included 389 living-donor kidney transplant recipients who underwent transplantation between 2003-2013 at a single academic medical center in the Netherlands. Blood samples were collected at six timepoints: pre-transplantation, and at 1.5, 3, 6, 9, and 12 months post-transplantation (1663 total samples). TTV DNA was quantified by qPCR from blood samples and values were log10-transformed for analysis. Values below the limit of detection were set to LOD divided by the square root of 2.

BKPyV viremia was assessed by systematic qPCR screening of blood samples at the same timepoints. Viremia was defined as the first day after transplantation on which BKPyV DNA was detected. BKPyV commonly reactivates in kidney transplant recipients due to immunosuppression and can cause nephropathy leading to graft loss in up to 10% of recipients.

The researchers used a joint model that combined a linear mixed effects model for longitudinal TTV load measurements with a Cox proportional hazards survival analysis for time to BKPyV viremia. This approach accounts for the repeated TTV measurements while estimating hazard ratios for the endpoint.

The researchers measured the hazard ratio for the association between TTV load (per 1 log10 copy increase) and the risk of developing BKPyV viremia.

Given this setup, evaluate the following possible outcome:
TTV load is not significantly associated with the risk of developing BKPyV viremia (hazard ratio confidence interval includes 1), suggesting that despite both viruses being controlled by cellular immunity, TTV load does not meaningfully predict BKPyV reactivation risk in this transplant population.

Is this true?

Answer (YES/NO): NO